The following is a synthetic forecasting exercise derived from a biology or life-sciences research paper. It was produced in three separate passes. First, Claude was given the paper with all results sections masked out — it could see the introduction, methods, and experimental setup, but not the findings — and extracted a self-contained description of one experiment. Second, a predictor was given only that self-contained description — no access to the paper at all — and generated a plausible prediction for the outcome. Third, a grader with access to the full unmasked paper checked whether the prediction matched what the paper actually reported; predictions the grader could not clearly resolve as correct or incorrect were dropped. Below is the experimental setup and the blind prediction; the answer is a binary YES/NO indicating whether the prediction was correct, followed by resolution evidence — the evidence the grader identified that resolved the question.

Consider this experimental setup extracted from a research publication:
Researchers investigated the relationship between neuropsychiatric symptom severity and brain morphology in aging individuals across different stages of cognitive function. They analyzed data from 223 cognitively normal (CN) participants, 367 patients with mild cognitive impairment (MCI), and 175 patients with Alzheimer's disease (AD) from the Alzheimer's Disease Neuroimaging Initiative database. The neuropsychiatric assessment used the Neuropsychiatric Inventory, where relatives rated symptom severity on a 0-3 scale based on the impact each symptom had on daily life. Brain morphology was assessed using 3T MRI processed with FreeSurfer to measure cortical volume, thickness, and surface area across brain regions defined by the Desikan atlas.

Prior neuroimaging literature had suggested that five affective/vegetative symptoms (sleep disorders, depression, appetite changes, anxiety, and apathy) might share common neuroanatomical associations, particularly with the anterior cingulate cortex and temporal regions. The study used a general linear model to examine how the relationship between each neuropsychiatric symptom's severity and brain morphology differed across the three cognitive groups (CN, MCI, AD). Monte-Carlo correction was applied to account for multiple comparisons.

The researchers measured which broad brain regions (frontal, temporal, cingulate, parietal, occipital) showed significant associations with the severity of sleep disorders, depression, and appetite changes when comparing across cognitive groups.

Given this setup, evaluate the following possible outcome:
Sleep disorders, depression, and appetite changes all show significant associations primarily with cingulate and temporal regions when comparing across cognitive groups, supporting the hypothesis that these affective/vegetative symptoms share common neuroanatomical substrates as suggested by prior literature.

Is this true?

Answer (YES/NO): NO